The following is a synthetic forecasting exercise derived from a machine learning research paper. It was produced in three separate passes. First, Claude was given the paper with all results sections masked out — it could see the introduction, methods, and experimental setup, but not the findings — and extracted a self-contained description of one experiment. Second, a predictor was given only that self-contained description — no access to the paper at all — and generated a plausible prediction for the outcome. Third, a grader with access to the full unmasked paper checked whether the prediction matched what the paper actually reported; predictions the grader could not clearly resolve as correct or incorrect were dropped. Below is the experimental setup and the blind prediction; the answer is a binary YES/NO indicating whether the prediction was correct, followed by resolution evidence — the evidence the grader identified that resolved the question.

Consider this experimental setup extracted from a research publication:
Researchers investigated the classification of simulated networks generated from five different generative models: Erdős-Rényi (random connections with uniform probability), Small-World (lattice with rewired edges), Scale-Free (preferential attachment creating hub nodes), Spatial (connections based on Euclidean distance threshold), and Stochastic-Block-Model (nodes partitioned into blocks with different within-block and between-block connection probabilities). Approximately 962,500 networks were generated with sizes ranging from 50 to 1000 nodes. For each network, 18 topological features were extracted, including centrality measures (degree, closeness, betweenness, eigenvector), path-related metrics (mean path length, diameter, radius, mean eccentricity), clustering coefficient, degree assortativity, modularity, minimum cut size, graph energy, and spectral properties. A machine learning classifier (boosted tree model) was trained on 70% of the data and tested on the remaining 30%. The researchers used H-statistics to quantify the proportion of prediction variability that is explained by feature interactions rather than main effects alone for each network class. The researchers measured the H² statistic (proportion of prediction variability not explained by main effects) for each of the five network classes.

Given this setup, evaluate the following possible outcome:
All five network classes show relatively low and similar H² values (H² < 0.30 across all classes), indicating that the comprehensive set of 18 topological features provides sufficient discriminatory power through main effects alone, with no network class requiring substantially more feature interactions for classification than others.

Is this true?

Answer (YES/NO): NO